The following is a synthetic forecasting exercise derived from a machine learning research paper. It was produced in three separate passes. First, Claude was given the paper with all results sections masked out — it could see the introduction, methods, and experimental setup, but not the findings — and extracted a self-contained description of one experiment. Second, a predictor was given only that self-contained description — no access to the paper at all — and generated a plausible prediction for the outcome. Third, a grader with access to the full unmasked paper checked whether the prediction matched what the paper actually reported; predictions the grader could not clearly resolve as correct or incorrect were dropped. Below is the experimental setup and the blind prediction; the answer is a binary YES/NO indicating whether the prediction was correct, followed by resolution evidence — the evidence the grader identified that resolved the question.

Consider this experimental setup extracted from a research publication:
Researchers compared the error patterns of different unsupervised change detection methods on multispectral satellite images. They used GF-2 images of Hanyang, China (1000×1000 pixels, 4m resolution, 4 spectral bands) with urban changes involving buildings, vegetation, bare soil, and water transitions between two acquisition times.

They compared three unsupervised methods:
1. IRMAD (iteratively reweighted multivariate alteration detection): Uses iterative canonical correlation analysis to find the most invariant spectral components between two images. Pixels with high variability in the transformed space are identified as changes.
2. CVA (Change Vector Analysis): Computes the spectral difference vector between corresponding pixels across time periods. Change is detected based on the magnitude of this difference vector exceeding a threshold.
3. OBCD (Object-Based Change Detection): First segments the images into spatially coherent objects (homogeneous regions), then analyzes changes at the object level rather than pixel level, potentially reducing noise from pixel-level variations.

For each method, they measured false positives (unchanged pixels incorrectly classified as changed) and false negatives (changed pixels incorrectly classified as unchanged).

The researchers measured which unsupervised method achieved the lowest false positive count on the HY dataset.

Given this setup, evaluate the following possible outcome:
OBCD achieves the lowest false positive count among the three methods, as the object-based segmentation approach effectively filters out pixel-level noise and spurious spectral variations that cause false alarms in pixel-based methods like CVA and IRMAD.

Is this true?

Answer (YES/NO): YES